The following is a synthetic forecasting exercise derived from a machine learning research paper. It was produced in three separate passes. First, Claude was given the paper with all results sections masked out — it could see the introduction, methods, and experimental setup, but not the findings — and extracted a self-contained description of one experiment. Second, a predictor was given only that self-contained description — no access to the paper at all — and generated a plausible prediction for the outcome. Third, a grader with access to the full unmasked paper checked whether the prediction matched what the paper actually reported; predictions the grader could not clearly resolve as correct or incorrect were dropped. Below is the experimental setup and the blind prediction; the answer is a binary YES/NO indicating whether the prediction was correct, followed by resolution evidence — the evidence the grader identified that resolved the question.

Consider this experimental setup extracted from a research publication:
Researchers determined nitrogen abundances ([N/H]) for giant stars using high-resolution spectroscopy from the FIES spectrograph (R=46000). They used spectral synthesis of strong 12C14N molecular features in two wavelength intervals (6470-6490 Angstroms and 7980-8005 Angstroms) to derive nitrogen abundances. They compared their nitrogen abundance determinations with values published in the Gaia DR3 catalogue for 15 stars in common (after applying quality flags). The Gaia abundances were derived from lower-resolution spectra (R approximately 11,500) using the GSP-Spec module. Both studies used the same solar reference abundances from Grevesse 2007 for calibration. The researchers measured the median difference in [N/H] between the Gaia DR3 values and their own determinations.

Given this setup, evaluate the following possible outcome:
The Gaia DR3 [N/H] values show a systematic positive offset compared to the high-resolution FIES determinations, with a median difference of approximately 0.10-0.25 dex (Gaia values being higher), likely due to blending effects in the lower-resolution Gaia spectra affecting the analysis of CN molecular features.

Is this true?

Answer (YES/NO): NO